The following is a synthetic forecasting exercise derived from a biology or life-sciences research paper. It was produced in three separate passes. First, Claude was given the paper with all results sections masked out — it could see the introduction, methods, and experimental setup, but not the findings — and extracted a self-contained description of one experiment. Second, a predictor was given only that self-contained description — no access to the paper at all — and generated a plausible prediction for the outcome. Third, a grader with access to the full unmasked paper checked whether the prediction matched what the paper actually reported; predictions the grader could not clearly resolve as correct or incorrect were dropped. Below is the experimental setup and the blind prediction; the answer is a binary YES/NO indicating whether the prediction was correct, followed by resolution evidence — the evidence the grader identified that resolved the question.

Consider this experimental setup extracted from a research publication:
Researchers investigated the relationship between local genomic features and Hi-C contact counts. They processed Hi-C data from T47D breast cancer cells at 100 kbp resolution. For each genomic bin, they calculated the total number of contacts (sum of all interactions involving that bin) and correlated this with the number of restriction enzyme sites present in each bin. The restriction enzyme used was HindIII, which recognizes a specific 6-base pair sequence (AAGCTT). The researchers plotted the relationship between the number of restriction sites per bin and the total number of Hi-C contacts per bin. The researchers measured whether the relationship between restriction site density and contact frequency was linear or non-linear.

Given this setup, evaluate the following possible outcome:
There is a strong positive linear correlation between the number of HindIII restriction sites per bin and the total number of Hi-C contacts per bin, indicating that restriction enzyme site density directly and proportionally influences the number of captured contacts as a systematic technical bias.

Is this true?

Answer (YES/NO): NO